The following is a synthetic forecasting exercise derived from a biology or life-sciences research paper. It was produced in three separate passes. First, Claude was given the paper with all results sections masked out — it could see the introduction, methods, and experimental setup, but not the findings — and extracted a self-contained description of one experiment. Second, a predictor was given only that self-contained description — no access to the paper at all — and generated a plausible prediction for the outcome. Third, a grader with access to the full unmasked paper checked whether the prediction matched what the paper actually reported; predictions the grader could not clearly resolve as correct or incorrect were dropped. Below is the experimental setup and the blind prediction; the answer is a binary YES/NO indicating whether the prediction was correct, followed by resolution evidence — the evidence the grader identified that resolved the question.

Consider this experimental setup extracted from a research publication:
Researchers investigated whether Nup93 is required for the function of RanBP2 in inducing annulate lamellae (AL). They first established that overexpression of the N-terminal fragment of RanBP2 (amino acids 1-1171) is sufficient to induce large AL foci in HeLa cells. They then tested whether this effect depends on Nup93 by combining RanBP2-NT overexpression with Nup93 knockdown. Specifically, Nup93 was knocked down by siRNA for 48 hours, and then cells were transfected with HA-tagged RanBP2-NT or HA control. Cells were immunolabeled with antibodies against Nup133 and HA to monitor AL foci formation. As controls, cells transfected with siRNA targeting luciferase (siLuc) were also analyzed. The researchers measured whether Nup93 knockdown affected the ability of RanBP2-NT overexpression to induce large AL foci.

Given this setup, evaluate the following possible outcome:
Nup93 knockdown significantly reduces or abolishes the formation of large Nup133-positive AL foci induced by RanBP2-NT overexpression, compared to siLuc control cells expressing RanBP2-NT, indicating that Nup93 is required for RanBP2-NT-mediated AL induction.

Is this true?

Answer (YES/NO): YES